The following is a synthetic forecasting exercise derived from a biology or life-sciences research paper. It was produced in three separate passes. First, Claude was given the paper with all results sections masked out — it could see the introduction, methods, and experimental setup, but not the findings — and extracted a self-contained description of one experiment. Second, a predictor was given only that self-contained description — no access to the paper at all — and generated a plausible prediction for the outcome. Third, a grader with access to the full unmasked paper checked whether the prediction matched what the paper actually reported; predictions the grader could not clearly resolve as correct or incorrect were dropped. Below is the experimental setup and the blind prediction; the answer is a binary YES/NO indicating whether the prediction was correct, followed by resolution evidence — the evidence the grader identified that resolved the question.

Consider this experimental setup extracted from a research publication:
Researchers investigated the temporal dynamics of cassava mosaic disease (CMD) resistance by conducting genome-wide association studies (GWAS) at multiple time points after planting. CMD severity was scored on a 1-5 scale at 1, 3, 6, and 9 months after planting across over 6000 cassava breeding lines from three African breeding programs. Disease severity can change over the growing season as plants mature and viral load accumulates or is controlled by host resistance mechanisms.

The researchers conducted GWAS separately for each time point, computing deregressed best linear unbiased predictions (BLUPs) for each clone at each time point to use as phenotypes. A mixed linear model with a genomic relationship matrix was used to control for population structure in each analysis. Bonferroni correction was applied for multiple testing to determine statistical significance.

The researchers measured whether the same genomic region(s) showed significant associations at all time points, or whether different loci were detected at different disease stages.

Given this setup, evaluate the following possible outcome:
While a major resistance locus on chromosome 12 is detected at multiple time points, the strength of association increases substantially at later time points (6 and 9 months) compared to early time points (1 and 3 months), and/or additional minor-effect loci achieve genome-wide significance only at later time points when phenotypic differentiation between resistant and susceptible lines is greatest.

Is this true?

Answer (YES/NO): NO